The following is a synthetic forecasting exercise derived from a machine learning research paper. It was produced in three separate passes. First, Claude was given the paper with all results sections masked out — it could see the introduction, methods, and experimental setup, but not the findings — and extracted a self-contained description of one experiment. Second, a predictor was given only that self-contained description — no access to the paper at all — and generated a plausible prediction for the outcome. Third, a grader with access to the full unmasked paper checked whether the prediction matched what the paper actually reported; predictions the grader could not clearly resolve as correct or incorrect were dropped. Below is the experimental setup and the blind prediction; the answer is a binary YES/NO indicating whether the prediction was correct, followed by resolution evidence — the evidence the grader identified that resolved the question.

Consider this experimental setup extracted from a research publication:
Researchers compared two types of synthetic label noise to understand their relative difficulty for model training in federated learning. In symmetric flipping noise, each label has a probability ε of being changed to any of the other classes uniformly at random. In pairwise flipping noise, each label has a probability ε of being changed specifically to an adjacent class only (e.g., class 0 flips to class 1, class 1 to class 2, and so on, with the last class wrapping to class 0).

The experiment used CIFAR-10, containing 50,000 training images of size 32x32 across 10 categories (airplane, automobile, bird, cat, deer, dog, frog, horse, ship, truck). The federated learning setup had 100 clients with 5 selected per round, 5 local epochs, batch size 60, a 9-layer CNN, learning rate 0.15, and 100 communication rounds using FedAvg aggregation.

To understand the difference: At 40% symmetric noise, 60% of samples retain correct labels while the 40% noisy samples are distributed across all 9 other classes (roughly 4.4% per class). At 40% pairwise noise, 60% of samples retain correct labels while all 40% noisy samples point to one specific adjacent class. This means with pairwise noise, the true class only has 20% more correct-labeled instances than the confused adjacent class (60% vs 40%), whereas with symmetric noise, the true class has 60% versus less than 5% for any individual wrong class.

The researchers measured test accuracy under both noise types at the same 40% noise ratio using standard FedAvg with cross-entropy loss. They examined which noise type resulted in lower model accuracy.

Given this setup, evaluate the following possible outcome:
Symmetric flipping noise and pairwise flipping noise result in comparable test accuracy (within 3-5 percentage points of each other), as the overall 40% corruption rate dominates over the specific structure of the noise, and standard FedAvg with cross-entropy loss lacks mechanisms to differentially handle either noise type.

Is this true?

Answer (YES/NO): YES